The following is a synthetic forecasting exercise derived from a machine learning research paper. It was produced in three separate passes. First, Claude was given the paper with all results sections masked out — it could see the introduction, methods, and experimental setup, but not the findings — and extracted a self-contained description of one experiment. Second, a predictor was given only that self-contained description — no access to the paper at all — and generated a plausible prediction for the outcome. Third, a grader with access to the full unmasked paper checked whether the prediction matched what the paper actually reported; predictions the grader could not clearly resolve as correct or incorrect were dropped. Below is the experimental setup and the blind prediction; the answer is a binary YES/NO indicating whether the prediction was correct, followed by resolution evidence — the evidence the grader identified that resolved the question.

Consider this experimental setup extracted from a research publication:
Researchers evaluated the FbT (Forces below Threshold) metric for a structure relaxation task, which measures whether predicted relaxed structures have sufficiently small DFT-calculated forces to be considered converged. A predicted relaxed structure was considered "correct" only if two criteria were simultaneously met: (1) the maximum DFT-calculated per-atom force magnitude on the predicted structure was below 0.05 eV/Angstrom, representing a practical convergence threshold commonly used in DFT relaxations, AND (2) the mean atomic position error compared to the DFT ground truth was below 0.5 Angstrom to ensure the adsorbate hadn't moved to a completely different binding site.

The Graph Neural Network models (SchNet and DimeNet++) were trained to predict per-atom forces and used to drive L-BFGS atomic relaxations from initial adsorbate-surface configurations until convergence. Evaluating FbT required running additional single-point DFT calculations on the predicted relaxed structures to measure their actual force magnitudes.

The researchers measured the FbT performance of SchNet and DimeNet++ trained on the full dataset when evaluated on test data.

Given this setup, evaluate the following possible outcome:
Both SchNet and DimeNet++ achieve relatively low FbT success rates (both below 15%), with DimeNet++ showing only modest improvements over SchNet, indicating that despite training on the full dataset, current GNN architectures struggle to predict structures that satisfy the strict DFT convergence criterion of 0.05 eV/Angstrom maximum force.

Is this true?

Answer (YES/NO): NO